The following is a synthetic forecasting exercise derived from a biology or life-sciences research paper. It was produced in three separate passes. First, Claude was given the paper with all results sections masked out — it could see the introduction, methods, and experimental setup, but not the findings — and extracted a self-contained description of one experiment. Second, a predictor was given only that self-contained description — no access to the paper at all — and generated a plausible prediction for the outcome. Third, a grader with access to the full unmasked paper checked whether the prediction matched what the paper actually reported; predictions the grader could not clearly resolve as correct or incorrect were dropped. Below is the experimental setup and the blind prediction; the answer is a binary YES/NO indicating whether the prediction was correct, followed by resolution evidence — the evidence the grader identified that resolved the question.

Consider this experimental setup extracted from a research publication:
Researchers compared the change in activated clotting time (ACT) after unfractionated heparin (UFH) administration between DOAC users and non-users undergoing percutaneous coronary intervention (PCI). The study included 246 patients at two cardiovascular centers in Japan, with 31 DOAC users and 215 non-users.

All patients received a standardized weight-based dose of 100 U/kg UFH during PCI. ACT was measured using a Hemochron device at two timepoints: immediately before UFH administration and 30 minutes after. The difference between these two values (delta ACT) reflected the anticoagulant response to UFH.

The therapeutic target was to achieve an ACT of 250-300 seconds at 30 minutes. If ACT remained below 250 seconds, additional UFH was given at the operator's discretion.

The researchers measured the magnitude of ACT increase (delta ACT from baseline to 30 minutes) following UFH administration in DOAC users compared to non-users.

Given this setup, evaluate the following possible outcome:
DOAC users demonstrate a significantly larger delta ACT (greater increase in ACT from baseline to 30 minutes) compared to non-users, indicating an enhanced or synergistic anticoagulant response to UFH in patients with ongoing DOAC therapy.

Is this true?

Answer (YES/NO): YES